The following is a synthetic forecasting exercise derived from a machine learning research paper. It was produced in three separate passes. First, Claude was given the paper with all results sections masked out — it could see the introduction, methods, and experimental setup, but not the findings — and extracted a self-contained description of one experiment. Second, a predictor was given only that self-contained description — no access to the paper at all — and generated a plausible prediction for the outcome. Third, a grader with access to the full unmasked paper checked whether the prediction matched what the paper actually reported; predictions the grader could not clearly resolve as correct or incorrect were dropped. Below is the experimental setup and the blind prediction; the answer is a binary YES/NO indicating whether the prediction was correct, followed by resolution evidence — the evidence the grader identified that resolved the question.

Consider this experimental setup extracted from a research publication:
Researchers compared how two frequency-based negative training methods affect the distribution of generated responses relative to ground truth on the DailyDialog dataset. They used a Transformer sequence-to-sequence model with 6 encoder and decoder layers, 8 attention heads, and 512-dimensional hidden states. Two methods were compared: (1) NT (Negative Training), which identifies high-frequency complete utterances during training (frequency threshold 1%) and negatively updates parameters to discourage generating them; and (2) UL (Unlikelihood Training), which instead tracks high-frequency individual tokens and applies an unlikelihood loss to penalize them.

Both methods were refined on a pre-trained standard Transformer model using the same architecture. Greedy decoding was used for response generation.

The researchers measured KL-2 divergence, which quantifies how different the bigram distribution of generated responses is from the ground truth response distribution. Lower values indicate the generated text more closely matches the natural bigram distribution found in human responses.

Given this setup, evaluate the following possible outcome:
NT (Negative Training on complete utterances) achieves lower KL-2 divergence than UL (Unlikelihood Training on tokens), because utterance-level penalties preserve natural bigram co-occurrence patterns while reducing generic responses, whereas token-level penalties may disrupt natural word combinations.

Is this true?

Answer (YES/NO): YES